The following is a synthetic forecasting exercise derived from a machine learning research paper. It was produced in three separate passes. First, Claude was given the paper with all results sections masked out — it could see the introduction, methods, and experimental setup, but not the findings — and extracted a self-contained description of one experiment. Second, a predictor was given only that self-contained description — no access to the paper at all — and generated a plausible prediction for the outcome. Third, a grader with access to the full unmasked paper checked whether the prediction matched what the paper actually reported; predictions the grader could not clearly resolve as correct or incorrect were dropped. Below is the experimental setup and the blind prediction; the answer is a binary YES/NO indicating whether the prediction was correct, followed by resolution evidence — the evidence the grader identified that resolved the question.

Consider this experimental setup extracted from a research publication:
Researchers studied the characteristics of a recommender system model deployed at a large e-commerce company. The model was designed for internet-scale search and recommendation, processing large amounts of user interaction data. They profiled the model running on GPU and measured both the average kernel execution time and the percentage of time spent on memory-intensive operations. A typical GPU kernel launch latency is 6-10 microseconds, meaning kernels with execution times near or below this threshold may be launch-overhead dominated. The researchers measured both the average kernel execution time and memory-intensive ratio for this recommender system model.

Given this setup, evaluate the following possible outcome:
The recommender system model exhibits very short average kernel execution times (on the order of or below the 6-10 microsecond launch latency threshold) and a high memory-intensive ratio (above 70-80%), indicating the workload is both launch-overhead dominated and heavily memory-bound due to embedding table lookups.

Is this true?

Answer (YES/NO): NO